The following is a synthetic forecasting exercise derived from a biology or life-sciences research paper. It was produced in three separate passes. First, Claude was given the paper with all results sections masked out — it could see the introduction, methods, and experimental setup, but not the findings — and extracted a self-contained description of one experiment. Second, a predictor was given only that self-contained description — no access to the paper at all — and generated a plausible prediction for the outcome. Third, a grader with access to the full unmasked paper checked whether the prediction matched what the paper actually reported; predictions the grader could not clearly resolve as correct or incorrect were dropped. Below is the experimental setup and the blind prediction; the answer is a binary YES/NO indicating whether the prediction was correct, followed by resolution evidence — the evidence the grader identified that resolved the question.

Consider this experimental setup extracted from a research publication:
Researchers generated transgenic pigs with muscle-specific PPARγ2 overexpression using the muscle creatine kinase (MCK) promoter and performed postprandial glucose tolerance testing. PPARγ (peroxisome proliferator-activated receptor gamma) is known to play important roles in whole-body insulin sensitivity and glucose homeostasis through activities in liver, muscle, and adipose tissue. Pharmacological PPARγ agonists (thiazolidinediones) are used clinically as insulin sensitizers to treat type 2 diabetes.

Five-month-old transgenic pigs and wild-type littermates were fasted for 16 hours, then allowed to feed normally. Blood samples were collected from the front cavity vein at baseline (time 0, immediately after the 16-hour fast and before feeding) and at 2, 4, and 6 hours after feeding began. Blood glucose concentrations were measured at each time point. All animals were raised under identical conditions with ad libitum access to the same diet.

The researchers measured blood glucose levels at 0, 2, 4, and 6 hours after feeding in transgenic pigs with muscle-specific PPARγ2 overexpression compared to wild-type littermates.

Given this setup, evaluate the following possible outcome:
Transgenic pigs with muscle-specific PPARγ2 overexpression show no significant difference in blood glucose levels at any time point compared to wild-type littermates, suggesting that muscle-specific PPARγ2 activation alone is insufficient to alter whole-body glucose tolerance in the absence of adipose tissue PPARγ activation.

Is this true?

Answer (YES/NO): YES